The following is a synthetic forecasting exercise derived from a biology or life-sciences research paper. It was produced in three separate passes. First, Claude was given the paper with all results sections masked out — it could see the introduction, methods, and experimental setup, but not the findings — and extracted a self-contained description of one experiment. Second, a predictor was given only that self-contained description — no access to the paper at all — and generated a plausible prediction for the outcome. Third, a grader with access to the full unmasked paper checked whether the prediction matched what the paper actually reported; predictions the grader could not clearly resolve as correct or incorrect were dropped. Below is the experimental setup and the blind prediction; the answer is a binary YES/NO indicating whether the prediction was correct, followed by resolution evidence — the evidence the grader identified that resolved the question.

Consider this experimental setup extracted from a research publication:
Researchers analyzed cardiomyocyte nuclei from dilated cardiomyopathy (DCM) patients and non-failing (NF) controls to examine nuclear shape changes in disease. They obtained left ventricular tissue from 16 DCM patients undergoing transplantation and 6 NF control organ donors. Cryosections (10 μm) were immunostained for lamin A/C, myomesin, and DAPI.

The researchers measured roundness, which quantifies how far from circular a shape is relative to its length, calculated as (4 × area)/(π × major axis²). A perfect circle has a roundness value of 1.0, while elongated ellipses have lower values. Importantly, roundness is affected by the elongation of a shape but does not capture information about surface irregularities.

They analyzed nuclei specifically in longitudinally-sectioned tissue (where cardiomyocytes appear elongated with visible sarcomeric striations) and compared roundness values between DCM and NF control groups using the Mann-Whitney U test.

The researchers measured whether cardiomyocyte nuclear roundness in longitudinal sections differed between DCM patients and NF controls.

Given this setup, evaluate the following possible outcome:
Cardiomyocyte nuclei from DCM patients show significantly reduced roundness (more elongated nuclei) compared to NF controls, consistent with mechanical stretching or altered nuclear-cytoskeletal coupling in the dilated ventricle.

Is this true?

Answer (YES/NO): NO